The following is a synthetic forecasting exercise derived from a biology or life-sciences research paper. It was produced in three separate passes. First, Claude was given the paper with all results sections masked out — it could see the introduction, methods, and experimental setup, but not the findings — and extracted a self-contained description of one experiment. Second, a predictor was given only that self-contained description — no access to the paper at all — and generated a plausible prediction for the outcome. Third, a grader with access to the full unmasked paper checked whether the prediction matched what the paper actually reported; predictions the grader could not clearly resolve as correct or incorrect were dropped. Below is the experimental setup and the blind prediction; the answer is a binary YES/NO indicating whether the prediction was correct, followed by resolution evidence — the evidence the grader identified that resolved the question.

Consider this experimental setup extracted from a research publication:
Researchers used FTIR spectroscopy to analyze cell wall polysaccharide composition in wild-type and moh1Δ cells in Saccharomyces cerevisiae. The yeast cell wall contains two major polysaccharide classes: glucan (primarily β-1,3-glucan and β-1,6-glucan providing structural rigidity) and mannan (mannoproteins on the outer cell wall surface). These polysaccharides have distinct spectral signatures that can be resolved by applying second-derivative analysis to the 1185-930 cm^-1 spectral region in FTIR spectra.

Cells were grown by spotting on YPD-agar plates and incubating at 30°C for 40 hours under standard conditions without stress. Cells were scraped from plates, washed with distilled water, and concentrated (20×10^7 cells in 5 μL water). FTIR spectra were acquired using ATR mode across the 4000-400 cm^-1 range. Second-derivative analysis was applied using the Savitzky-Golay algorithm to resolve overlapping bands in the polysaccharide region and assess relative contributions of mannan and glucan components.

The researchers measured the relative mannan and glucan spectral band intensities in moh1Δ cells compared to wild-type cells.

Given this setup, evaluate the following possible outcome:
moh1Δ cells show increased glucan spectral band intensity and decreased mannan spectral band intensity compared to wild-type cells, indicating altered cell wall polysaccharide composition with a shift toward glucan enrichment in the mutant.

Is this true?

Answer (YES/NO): NO